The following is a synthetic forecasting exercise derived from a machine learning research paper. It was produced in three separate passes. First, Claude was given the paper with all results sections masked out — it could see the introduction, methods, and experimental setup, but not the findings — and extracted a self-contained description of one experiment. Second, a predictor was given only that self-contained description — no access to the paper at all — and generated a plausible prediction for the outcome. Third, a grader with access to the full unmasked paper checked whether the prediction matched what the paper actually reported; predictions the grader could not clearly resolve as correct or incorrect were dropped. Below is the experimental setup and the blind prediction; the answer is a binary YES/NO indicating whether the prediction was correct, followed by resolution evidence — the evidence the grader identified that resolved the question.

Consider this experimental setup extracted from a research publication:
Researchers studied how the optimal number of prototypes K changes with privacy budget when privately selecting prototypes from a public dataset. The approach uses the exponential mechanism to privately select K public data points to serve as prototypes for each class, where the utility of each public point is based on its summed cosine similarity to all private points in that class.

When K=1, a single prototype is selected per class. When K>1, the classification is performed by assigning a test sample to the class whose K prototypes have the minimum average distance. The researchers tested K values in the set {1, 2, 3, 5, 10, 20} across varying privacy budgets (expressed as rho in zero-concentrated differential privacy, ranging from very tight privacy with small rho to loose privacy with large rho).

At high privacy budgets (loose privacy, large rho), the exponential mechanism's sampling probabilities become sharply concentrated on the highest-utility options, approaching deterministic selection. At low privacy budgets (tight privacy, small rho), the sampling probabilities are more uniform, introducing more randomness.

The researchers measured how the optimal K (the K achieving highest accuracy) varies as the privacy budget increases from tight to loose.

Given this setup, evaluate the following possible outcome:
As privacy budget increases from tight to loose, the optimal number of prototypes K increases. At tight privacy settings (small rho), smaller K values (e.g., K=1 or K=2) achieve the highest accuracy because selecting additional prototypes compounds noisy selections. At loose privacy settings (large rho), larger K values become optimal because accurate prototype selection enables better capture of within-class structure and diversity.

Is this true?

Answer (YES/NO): YES